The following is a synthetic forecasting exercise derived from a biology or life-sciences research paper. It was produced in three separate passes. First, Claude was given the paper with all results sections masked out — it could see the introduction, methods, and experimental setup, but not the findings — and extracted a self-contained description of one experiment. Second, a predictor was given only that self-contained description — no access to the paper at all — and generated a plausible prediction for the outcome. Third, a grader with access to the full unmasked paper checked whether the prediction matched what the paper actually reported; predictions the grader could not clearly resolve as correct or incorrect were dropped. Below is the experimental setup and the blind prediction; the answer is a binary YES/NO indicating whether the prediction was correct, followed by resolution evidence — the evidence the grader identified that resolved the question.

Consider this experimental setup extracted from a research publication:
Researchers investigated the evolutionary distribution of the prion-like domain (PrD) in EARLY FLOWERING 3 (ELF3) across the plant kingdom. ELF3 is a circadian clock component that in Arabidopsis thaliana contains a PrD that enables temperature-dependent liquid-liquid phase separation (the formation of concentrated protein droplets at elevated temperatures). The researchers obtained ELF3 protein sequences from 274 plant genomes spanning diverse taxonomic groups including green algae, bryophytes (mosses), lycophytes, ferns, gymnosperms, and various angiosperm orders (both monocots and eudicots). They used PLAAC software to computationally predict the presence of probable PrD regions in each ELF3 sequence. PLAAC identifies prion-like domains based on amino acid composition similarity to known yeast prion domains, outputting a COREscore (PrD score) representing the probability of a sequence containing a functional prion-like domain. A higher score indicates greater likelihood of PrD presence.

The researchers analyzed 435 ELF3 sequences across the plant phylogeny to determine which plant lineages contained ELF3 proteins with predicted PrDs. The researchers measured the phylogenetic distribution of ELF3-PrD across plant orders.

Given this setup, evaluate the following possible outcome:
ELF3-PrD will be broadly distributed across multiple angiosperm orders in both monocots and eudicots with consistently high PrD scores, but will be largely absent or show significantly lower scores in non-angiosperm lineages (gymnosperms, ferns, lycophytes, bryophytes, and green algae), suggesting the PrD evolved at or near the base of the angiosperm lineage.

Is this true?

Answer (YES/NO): NO